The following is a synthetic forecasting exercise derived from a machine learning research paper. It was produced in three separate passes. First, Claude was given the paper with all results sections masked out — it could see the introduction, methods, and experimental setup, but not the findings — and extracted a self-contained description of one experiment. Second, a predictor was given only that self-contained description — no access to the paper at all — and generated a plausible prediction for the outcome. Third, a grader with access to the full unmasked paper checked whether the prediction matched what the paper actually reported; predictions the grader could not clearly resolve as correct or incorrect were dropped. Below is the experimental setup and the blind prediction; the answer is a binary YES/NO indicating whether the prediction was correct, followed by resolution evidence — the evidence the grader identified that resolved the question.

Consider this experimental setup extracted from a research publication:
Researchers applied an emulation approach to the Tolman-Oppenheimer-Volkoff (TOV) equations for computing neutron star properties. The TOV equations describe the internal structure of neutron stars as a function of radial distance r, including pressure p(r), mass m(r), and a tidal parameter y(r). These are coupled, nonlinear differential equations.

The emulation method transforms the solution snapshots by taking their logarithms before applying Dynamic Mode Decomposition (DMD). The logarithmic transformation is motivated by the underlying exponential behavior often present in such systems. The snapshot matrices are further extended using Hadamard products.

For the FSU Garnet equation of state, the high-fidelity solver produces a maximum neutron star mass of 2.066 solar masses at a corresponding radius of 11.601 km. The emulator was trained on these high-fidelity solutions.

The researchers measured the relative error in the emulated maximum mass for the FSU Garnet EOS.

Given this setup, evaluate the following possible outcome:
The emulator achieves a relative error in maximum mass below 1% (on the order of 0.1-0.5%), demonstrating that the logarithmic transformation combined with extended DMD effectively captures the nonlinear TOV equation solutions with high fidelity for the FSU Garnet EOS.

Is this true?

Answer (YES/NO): NO